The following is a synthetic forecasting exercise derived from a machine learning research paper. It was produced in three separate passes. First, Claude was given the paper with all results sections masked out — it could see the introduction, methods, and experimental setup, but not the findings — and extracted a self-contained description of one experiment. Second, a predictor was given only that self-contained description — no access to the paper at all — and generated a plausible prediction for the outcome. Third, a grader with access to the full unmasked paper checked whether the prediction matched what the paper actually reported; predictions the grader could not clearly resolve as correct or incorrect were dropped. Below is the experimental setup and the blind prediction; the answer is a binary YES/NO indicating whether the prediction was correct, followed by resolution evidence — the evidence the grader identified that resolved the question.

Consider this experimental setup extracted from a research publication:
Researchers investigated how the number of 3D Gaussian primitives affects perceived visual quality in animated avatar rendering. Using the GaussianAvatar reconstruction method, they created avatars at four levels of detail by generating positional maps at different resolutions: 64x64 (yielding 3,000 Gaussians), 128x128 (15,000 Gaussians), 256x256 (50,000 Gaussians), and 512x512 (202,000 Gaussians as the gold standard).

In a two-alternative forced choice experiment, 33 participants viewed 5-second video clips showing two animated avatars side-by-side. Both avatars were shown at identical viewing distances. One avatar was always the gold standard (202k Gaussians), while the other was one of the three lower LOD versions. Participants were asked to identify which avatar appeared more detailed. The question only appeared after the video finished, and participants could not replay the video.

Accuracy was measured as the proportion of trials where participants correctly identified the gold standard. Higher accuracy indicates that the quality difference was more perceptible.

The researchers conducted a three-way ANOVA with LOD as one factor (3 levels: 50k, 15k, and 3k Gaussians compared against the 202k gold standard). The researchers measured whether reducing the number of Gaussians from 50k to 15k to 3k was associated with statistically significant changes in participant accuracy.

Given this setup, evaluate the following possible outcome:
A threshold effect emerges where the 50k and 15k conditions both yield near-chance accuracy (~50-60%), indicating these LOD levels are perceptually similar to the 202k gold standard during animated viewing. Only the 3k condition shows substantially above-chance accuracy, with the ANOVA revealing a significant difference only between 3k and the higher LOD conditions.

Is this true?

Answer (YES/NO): NO